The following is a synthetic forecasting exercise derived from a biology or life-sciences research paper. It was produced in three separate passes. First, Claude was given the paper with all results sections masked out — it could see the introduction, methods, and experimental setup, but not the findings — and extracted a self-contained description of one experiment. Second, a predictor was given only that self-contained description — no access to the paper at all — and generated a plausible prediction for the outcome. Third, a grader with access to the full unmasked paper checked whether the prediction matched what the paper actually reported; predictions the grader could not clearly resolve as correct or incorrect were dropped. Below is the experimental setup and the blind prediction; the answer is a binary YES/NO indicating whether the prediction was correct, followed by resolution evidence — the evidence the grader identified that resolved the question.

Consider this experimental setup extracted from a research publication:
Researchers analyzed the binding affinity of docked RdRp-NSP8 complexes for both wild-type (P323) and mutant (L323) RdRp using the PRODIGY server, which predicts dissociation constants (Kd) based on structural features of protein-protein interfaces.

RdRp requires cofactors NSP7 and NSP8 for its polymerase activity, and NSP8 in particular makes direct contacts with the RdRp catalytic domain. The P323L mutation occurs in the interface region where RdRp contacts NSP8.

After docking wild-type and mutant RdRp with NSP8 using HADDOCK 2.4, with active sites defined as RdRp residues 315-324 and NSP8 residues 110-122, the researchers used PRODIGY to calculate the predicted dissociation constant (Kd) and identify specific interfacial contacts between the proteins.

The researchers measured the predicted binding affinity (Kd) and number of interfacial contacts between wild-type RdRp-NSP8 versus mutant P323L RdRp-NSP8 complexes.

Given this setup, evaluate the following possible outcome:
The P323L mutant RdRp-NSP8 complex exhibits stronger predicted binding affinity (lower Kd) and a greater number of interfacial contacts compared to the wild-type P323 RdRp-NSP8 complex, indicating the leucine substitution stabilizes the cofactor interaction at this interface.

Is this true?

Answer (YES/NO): NO